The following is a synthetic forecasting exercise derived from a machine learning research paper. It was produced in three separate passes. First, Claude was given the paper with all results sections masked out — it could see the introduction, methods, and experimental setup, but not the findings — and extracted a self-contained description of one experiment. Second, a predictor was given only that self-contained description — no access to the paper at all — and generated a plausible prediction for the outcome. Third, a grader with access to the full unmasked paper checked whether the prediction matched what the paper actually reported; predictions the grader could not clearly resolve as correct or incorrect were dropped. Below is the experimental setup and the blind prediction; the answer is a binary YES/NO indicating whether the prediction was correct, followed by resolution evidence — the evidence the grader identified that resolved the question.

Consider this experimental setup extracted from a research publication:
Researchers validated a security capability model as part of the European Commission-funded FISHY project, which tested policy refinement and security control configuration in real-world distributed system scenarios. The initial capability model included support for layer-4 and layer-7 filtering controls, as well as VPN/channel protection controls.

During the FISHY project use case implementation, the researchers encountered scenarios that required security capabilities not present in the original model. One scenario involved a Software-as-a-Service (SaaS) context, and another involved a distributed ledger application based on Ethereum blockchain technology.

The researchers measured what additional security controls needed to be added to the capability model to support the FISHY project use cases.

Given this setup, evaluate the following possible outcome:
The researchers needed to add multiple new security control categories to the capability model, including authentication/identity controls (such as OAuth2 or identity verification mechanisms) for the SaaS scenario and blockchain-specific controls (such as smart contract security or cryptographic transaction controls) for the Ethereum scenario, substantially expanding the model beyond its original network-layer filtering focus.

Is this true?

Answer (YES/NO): NO